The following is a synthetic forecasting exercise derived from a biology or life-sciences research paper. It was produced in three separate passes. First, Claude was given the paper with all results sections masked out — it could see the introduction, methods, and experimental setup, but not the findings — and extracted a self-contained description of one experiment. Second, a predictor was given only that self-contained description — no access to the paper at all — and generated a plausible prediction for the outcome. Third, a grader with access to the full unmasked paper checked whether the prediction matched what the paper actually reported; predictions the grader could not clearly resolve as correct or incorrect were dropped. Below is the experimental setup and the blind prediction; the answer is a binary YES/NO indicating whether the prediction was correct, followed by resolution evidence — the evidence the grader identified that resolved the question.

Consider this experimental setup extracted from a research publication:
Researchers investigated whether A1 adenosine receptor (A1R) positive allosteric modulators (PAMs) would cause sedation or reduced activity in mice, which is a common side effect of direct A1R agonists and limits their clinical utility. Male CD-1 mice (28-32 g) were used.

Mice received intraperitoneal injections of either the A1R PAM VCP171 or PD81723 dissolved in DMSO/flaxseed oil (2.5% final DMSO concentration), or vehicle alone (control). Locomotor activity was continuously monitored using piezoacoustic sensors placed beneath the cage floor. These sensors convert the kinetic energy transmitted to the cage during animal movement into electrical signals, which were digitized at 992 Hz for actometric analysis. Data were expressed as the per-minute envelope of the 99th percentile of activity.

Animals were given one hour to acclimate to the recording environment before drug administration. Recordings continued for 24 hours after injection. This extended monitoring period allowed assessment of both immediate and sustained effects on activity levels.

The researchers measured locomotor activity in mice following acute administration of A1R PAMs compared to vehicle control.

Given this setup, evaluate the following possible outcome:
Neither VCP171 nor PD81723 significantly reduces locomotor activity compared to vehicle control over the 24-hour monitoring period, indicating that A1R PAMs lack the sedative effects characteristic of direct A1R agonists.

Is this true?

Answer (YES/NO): YES